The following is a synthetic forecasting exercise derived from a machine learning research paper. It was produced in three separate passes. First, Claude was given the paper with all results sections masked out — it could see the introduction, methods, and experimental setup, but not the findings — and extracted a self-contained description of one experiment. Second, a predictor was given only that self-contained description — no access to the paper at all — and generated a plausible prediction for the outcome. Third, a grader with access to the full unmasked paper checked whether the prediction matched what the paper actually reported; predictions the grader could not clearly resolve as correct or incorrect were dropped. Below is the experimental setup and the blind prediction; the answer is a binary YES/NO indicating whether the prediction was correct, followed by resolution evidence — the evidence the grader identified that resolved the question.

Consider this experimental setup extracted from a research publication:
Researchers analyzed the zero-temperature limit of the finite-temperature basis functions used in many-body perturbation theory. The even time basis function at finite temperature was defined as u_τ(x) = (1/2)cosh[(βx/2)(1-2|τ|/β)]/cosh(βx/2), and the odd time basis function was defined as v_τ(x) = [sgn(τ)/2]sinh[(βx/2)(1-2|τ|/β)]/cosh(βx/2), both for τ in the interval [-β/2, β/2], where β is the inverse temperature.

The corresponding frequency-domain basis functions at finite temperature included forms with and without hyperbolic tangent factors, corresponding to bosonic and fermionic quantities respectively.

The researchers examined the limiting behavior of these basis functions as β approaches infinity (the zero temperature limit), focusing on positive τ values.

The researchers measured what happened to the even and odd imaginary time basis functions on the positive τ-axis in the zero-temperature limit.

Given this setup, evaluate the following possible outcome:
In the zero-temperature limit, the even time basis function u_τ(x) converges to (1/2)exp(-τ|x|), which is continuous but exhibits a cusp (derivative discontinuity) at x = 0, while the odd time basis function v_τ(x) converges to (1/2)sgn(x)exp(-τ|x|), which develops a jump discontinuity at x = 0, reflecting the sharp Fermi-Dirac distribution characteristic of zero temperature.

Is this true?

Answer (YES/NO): NO